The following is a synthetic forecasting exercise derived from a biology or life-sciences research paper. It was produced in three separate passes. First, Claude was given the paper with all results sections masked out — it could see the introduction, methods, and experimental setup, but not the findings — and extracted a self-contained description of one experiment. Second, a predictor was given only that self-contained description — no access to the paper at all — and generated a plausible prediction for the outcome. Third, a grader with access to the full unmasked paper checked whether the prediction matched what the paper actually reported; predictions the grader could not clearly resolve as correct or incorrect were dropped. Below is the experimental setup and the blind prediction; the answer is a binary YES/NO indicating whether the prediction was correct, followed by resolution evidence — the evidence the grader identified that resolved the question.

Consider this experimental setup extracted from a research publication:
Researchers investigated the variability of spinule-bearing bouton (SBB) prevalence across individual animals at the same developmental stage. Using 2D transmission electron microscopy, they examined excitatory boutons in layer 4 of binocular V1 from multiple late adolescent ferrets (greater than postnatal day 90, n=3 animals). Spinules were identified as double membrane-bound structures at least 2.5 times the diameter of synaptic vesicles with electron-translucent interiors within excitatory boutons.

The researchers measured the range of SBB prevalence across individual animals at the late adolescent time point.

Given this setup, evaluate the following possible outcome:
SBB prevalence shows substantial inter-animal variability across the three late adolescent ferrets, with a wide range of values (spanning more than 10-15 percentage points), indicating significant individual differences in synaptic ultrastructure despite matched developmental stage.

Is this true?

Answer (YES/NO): NO